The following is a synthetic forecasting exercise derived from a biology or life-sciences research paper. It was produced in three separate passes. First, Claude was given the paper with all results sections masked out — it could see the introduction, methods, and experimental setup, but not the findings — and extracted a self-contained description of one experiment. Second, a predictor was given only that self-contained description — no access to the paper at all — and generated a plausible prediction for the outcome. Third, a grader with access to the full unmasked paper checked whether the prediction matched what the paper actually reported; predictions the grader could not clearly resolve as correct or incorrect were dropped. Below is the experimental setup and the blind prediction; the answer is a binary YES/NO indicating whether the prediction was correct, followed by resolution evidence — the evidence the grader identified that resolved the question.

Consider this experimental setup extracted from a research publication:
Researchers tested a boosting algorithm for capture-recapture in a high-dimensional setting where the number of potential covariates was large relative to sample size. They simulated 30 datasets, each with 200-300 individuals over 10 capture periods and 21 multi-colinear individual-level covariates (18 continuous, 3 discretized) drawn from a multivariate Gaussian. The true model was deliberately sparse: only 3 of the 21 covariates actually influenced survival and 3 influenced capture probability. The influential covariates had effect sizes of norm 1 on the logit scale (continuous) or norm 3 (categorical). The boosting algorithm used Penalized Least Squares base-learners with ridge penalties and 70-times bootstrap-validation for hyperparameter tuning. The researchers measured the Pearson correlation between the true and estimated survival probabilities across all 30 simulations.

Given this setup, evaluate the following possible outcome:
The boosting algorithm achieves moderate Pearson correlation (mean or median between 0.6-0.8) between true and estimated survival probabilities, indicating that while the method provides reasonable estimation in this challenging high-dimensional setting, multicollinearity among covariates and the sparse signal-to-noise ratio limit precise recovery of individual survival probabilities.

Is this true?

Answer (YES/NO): NO